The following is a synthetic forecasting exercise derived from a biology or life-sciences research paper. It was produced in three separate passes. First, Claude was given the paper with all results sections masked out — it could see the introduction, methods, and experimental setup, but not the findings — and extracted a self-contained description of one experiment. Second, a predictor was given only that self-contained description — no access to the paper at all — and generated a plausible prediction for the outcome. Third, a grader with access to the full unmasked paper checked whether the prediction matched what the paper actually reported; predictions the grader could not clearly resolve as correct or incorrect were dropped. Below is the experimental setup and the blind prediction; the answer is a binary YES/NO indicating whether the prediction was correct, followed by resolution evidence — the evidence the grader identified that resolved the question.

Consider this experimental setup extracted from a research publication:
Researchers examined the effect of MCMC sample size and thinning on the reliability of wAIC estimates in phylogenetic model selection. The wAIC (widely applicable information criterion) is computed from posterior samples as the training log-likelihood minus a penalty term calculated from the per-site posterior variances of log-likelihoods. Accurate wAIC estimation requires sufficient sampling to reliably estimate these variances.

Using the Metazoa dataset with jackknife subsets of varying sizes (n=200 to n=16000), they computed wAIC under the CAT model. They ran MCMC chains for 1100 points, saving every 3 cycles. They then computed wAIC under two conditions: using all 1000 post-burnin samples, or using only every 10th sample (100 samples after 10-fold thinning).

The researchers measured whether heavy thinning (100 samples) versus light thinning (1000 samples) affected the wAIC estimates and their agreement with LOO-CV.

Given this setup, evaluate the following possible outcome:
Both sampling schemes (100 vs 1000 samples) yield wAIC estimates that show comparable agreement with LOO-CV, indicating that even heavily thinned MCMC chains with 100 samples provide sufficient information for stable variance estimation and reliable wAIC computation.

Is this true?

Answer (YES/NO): NO